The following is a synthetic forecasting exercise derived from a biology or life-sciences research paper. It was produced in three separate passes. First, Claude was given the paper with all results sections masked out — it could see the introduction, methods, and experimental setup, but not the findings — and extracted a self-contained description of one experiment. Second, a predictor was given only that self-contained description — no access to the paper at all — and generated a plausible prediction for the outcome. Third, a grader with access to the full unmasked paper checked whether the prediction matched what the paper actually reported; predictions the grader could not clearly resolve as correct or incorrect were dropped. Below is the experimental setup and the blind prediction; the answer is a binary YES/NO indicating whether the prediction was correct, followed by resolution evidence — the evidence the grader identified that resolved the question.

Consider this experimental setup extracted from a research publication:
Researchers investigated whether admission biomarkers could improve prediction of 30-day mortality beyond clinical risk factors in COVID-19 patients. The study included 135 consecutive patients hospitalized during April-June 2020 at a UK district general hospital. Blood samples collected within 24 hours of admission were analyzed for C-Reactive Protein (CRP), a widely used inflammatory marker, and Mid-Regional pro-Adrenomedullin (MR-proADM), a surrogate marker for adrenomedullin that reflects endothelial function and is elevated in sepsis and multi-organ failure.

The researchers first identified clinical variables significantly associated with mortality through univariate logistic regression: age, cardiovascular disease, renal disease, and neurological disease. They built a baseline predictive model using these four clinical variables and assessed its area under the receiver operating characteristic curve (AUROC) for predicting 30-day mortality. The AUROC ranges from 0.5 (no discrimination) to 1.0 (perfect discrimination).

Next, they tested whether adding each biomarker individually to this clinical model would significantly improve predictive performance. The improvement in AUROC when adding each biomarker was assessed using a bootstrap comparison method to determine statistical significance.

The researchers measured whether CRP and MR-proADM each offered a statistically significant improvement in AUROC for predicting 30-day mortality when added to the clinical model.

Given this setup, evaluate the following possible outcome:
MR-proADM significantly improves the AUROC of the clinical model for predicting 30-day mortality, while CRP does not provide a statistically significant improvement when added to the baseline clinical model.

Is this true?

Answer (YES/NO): YES